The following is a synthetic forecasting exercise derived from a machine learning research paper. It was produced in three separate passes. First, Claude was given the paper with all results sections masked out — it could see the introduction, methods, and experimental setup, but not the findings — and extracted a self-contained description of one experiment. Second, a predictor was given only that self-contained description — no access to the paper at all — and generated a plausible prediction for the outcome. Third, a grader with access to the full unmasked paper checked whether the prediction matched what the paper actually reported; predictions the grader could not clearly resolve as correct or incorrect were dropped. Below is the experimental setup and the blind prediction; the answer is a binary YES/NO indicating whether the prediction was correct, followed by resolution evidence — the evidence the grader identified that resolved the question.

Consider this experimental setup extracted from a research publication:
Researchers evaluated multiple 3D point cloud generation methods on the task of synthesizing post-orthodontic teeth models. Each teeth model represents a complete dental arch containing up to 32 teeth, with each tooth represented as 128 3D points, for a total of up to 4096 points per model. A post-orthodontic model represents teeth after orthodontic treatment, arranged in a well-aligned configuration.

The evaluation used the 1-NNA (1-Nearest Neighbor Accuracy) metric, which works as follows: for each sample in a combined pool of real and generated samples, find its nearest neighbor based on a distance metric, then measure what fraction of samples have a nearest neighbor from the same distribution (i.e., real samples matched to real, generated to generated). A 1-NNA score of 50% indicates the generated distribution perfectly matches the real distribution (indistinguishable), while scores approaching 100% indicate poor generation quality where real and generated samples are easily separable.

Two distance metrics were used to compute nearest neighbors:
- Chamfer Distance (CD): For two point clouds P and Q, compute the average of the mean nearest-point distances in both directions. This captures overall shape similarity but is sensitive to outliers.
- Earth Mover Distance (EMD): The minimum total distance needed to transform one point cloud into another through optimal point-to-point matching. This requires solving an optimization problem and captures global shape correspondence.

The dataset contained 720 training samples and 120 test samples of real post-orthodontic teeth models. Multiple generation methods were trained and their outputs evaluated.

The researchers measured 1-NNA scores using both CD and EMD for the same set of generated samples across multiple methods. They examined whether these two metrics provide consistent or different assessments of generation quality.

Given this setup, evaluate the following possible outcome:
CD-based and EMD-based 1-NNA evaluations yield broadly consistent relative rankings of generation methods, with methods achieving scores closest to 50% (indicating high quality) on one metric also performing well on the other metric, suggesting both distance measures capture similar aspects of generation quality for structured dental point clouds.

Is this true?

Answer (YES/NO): NO